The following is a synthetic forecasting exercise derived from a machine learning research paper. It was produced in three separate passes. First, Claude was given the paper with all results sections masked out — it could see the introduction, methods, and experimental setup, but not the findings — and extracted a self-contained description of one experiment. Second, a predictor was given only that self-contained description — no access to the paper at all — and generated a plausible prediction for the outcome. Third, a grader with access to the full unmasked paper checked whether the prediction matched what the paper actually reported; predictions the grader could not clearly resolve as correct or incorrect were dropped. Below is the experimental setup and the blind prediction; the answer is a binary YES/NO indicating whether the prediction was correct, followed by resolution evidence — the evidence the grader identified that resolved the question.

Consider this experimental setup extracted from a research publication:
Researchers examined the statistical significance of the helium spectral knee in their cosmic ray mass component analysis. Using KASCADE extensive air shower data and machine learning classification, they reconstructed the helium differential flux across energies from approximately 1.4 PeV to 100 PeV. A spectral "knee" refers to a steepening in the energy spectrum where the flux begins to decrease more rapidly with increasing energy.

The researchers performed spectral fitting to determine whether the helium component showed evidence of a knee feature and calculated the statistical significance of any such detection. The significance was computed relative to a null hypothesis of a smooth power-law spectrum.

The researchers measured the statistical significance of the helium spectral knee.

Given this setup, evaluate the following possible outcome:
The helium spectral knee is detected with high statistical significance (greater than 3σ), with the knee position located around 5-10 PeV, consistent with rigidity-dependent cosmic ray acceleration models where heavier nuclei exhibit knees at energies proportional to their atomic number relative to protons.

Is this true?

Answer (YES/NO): NO